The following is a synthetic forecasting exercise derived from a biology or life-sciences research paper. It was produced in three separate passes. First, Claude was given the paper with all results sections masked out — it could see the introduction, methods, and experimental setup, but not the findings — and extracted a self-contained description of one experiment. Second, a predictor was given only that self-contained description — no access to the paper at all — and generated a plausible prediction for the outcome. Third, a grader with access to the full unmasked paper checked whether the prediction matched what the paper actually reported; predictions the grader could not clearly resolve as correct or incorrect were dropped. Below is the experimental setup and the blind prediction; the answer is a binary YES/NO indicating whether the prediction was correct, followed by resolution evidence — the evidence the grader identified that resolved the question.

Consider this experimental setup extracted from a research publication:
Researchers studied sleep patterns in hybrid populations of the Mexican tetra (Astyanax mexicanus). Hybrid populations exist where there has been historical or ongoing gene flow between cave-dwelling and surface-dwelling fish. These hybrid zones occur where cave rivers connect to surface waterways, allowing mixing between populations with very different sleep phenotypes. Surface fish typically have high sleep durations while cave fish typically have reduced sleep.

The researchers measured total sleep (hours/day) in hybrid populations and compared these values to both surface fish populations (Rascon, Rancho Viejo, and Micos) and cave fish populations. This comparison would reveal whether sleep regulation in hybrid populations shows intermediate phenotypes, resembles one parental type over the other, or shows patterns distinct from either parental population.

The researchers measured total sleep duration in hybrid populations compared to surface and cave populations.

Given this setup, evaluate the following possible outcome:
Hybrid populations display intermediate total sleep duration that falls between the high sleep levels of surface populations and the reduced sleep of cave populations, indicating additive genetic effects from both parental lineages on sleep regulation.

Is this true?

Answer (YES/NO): NO